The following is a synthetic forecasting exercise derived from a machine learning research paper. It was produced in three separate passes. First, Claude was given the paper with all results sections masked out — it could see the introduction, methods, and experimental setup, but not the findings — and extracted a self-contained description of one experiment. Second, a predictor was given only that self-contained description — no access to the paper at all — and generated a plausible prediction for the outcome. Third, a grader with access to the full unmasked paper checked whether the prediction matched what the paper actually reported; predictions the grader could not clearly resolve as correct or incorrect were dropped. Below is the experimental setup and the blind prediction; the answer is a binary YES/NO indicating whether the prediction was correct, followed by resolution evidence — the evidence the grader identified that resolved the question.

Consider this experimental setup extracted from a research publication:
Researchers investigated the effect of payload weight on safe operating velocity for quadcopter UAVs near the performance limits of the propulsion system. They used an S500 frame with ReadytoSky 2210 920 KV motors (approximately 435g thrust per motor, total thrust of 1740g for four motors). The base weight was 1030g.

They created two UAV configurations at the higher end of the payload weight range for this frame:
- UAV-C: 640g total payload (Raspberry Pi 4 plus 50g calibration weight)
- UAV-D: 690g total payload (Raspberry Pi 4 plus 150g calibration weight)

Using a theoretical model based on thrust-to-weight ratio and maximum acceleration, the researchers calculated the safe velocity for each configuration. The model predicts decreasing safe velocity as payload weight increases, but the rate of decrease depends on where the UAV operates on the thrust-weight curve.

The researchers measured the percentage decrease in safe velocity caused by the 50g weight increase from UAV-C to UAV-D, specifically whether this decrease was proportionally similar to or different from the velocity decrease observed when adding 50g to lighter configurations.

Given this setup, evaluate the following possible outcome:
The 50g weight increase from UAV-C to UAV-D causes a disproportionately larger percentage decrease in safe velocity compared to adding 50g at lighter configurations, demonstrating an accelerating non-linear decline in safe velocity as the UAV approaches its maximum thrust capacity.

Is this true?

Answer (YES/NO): NO